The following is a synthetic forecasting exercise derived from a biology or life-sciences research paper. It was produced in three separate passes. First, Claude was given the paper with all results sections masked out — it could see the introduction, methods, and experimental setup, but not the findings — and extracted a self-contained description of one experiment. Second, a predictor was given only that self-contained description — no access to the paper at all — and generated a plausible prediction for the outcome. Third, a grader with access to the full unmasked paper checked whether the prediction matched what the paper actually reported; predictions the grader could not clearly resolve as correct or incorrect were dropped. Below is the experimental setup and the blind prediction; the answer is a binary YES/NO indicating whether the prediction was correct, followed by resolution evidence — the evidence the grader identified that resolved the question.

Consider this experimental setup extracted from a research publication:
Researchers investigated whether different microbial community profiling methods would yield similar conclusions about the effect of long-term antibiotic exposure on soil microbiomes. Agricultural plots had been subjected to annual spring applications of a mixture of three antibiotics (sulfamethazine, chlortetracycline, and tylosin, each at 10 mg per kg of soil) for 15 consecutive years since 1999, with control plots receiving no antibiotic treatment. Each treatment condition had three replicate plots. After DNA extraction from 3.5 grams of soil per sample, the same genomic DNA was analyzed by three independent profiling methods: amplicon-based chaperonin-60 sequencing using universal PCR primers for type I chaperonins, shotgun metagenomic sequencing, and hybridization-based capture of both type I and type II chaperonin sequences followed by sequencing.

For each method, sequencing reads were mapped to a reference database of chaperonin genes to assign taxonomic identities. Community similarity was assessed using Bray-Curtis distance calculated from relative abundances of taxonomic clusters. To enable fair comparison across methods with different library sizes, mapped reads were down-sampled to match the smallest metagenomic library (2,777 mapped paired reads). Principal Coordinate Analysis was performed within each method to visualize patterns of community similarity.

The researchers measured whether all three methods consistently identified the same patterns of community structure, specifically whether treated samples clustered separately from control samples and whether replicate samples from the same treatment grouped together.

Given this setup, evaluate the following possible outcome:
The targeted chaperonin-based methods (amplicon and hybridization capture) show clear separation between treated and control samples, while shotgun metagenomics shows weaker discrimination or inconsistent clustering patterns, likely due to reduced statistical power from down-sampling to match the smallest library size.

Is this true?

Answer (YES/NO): NO